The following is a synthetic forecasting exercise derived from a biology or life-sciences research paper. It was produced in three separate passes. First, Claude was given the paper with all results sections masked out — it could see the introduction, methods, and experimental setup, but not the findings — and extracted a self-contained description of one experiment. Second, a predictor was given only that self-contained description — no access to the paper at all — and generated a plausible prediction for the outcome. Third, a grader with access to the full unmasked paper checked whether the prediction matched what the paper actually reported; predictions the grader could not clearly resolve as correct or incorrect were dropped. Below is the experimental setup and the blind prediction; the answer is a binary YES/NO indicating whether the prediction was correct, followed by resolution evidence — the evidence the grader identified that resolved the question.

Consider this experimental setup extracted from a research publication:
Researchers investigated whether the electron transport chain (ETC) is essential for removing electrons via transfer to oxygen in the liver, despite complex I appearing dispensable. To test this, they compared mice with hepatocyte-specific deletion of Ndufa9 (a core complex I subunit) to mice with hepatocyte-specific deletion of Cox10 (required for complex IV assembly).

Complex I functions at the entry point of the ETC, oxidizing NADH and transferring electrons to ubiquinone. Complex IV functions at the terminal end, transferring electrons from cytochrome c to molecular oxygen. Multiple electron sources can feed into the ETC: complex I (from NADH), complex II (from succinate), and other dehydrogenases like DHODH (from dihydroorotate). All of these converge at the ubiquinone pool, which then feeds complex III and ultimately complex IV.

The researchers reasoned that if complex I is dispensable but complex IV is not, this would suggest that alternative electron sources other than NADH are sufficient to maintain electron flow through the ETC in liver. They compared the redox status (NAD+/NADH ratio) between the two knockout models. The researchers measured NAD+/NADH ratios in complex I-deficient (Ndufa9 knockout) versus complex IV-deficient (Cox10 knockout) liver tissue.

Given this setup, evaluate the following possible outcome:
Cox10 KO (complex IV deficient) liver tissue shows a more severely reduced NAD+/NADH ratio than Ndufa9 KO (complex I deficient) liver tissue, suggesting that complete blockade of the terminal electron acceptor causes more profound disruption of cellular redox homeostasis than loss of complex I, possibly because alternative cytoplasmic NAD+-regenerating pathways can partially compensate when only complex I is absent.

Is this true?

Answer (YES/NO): YES